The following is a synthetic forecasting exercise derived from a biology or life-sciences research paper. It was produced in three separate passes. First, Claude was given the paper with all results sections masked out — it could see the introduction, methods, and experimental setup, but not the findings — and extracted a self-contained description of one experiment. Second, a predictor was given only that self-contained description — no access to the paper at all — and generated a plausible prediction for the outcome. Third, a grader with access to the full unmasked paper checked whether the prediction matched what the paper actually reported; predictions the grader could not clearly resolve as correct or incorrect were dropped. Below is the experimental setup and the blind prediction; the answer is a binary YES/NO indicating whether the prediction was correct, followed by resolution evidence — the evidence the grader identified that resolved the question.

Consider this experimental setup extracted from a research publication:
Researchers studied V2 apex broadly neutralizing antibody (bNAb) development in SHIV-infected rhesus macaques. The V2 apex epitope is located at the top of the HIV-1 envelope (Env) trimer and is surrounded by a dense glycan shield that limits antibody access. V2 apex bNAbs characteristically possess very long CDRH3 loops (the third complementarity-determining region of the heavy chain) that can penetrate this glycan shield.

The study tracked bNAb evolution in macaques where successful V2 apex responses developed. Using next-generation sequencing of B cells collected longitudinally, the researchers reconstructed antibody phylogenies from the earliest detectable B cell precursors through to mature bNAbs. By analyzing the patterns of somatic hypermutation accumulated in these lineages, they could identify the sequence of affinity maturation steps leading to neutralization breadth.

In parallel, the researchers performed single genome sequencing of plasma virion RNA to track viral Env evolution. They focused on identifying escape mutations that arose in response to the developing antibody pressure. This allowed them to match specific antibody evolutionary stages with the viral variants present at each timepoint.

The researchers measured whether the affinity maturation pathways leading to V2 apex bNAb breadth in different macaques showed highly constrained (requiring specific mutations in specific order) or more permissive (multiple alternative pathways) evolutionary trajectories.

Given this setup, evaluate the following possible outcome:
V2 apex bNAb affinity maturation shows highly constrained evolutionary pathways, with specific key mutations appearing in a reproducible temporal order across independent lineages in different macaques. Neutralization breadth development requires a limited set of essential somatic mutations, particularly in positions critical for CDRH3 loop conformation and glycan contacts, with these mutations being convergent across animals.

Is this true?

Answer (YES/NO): NO